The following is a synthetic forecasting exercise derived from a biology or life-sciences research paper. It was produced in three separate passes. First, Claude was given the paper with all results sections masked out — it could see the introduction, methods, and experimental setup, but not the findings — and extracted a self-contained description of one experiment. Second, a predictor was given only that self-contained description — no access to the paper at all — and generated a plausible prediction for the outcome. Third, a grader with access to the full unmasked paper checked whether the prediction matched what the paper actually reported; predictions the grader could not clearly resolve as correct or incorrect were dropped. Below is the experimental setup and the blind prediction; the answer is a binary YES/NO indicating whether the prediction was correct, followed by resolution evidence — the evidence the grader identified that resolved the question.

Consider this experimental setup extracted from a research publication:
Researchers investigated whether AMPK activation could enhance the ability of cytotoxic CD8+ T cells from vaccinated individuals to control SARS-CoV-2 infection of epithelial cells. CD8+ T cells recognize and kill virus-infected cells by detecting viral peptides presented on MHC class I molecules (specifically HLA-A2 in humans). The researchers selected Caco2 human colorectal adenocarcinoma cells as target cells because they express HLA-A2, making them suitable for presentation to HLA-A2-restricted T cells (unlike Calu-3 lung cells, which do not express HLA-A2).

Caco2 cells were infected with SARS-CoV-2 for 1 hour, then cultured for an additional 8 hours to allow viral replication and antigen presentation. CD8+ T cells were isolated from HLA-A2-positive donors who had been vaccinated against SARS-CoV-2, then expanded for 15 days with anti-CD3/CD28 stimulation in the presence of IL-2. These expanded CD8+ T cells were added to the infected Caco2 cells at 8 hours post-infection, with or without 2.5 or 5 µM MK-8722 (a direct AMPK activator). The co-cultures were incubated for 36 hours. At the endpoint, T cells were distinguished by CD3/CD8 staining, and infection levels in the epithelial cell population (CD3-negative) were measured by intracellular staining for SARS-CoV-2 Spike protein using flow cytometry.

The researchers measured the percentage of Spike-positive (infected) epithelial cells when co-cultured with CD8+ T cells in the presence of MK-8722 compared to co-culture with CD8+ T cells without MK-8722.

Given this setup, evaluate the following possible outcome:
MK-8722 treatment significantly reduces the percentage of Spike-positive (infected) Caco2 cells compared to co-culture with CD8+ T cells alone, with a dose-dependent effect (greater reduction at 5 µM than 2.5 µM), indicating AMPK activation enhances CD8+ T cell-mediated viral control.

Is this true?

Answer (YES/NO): NO